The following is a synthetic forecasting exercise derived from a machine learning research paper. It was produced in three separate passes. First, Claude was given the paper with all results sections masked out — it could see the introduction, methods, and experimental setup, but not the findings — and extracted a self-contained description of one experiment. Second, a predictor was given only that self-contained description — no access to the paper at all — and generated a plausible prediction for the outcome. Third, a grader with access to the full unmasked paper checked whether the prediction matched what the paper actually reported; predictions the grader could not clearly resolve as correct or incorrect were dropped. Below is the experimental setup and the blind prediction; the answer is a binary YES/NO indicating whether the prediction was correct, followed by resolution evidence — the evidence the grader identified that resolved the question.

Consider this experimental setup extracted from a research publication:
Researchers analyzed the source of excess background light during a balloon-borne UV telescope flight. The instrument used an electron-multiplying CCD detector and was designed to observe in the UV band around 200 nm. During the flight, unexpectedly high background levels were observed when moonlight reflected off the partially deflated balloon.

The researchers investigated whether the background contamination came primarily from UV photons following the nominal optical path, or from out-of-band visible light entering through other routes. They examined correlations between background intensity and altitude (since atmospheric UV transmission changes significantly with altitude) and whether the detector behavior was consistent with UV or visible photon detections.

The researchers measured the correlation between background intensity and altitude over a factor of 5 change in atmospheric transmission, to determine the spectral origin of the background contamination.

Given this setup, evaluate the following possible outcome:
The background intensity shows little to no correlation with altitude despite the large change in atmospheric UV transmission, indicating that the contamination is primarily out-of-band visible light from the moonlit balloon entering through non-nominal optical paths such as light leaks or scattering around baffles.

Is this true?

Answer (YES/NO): YES